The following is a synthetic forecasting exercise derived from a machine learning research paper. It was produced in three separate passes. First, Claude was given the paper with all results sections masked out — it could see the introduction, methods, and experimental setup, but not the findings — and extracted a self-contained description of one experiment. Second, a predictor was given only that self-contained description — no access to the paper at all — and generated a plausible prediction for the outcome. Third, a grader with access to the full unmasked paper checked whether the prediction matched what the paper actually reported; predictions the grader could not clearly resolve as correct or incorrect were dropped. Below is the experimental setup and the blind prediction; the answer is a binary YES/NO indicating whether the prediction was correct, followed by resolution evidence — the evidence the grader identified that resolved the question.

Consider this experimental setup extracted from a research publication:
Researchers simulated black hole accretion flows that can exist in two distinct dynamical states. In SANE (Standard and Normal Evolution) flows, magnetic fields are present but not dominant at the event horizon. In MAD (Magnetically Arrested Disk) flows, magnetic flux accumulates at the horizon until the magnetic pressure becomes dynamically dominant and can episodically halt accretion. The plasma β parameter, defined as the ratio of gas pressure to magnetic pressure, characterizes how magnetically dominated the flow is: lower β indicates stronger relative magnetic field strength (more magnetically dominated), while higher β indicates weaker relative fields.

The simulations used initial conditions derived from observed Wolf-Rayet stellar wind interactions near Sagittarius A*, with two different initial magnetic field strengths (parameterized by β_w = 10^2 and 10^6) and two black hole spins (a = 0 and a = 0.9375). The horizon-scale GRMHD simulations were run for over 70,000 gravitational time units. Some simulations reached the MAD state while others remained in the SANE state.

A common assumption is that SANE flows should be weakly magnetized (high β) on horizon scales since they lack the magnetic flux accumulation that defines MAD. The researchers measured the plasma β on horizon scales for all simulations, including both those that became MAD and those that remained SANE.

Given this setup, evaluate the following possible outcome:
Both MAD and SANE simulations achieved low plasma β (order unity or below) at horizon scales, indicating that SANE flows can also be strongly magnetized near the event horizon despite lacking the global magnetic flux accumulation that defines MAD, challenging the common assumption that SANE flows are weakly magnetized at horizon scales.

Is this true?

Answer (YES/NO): YES